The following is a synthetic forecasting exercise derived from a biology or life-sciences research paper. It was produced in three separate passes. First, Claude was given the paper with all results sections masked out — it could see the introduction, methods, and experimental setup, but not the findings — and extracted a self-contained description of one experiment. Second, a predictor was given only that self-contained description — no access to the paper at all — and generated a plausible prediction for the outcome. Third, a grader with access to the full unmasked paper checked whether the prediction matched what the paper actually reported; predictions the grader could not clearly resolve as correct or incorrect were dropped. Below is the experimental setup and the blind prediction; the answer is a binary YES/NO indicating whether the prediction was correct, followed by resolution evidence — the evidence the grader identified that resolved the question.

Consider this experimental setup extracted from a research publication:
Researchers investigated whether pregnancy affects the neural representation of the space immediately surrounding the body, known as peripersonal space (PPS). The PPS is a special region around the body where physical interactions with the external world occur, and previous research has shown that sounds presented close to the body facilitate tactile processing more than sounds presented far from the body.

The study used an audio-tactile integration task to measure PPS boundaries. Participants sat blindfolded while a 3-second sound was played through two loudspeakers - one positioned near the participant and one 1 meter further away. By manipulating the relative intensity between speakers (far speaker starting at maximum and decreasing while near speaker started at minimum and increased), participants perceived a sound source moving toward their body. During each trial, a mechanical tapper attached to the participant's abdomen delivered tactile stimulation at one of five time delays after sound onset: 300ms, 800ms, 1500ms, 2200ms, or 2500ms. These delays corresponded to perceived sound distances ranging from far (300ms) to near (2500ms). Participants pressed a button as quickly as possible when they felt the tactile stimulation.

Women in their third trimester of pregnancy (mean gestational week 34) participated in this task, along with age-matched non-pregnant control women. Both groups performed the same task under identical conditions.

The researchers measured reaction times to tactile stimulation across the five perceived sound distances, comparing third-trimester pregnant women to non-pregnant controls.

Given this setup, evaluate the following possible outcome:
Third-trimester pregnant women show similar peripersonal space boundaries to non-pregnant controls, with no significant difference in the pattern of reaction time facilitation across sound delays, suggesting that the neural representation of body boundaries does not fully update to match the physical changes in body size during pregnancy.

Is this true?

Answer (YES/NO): NO